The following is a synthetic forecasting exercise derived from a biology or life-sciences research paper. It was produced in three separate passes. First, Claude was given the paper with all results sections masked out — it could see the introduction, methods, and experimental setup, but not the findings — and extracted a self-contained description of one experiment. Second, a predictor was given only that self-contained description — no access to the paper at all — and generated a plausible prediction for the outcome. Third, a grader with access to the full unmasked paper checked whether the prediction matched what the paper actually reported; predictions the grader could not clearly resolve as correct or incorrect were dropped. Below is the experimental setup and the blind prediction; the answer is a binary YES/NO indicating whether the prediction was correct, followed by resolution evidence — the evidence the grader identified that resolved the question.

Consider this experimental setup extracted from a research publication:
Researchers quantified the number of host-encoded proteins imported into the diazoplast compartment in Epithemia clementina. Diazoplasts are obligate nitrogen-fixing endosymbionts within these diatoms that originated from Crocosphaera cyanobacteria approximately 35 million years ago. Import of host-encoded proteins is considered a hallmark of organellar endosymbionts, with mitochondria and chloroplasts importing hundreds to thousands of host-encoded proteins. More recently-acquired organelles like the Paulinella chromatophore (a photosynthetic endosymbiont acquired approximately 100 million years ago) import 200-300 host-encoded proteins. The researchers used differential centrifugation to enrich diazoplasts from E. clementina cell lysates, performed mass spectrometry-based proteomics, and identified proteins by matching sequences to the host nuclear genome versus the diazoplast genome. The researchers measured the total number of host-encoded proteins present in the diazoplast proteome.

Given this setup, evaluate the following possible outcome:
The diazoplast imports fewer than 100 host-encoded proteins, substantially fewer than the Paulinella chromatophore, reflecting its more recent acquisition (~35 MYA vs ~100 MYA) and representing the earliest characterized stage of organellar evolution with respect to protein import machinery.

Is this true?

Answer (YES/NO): YES